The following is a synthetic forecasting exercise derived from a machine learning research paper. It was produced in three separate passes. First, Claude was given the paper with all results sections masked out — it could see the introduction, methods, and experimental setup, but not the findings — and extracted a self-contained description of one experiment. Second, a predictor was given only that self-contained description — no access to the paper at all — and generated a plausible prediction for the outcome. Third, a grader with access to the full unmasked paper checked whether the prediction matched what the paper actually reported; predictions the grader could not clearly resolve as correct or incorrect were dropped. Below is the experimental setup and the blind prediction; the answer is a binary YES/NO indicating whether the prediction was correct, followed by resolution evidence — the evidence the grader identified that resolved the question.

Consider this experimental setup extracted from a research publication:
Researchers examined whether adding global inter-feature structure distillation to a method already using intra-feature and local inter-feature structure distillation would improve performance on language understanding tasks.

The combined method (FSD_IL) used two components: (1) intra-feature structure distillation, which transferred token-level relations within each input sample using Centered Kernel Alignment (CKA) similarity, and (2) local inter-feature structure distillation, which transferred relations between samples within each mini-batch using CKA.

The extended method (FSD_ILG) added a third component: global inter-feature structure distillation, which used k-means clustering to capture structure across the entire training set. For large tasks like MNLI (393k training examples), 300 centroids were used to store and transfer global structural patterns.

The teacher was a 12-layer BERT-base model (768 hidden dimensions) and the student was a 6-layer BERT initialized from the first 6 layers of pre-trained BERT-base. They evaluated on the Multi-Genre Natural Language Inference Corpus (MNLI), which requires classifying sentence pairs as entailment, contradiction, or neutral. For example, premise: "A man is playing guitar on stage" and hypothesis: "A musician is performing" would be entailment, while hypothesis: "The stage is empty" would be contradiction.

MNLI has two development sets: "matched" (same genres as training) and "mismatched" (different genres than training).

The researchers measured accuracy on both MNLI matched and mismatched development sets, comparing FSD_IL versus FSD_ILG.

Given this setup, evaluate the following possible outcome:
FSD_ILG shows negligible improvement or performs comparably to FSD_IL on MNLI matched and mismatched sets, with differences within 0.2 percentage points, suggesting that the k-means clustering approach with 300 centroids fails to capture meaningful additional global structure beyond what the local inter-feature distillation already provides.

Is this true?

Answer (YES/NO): YES